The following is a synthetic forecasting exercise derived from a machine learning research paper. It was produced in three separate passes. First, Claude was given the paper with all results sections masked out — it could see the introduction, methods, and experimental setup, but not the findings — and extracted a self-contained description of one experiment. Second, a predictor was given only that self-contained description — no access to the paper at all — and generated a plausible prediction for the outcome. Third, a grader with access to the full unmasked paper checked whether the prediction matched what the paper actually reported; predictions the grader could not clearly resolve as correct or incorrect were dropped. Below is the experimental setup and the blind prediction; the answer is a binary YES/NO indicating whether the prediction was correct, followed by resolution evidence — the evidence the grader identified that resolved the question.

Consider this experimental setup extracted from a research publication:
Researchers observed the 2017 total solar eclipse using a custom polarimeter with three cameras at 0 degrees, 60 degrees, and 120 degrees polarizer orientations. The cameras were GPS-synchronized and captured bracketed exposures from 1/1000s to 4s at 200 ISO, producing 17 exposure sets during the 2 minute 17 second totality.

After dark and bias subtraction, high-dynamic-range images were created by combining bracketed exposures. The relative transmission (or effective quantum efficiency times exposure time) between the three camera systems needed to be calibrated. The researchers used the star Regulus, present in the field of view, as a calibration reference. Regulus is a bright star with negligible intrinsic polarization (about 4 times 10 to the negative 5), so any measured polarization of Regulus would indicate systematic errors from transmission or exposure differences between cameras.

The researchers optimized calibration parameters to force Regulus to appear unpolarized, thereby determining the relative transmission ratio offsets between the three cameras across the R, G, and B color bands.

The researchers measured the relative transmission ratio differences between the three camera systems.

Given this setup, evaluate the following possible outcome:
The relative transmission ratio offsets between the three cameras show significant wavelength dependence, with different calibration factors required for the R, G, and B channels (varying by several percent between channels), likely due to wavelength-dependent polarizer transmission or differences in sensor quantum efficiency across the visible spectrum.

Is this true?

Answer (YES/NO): YES